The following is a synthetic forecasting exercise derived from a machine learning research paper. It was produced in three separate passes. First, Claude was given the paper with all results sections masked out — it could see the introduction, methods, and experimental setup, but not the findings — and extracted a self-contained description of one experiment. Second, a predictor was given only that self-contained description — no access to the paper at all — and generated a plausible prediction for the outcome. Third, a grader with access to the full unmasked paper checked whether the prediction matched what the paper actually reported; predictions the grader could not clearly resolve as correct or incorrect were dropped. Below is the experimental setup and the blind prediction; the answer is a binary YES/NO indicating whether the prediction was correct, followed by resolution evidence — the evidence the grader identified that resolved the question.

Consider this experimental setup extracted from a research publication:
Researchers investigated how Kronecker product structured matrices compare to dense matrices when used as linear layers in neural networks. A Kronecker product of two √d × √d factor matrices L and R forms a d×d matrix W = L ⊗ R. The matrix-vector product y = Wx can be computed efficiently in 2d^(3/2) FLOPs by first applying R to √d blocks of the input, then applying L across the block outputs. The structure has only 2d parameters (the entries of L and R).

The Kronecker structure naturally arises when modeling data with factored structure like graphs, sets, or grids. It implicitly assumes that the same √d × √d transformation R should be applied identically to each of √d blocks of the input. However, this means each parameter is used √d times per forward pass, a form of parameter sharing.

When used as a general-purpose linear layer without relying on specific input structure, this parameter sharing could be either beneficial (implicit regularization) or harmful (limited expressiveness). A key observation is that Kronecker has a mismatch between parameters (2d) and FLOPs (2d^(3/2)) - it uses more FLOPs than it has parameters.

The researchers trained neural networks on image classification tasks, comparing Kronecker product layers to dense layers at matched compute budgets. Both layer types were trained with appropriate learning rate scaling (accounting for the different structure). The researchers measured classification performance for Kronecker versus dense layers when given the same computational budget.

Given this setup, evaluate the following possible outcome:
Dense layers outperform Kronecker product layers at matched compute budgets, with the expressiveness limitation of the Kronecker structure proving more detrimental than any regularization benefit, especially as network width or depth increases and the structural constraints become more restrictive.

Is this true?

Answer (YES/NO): YES